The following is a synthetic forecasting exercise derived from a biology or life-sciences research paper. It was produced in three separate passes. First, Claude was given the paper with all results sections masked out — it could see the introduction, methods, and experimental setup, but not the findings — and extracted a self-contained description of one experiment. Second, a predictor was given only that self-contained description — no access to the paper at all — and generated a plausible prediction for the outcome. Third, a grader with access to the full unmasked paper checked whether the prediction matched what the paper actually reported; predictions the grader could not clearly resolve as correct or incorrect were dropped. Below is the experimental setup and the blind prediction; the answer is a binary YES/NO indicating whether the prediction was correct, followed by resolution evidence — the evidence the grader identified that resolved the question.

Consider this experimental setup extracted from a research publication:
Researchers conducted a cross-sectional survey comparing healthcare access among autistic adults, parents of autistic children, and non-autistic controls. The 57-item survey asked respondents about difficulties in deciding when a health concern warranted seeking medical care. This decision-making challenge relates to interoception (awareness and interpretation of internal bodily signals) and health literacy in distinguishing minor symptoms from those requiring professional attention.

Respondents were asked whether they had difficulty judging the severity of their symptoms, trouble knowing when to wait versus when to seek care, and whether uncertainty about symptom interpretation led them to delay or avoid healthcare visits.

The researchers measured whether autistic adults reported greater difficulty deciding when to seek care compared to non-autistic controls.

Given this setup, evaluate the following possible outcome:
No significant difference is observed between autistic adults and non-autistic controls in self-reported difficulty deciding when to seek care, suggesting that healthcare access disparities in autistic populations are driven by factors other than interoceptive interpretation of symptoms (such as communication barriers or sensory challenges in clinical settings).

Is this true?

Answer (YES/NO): YES